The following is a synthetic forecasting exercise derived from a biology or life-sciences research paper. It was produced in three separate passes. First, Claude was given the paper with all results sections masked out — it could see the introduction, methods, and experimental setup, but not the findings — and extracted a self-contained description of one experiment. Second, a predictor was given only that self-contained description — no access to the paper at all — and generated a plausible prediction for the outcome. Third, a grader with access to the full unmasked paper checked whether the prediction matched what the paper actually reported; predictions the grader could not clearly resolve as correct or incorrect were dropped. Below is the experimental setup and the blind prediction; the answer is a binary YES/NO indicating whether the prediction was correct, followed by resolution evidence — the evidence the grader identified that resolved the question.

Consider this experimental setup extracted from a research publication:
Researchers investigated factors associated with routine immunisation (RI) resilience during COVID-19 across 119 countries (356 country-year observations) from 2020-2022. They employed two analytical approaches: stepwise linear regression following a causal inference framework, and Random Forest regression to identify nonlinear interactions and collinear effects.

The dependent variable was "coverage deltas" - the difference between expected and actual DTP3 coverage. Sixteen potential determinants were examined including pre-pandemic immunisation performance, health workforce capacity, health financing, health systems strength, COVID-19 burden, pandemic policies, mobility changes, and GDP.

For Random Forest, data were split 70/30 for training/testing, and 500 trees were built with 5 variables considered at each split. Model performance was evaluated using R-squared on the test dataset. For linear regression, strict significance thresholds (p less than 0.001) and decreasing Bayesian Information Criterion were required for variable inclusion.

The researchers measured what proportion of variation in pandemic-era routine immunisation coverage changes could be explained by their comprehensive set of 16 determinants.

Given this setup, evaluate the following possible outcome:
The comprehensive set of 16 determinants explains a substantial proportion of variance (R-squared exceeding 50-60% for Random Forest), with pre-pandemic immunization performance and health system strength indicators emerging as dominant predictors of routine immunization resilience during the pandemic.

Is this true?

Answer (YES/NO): NO